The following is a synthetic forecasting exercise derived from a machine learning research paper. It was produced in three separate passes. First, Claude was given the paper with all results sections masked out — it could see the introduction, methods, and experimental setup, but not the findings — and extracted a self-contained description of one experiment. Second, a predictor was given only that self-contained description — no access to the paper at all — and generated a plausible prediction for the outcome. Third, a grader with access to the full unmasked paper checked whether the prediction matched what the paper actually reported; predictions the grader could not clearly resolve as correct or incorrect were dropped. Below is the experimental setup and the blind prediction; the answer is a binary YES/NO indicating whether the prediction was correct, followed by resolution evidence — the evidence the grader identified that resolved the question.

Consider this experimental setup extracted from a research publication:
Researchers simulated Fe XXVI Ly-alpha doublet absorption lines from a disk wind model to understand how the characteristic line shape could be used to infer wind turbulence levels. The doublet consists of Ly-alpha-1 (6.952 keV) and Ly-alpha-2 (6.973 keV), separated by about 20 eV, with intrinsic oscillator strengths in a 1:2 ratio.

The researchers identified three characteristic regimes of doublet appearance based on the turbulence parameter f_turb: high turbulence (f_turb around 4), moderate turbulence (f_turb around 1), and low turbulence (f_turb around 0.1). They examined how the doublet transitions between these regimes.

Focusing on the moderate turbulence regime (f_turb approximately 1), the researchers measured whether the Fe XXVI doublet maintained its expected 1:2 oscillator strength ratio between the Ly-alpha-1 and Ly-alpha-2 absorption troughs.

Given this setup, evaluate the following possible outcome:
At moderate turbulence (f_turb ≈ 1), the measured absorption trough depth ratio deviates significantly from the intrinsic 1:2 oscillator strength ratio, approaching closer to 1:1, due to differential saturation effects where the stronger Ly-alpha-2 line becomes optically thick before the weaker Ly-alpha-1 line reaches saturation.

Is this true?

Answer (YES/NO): NO